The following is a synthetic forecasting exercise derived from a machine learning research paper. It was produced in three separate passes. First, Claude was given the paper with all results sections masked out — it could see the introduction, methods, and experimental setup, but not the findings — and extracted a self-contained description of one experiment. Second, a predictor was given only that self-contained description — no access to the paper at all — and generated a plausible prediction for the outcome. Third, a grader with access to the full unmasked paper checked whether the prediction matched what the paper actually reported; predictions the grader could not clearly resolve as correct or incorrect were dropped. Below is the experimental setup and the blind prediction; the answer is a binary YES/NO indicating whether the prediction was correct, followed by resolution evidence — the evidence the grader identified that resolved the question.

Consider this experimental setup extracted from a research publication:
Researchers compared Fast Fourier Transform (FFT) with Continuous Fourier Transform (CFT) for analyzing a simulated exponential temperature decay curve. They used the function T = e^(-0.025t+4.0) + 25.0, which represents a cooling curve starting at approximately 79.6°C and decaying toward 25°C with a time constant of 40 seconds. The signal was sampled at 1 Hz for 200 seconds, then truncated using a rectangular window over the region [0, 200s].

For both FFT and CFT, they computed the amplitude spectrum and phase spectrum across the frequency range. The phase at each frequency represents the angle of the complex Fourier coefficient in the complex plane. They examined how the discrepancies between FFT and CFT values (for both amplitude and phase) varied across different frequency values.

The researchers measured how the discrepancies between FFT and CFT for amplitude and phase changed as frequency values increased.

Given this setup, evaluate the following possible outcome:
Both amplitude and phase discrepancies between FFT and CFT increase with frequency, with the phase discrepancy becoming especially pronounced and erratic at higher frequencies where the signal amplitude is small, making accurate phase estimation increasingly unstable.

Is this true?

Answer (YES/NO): NO